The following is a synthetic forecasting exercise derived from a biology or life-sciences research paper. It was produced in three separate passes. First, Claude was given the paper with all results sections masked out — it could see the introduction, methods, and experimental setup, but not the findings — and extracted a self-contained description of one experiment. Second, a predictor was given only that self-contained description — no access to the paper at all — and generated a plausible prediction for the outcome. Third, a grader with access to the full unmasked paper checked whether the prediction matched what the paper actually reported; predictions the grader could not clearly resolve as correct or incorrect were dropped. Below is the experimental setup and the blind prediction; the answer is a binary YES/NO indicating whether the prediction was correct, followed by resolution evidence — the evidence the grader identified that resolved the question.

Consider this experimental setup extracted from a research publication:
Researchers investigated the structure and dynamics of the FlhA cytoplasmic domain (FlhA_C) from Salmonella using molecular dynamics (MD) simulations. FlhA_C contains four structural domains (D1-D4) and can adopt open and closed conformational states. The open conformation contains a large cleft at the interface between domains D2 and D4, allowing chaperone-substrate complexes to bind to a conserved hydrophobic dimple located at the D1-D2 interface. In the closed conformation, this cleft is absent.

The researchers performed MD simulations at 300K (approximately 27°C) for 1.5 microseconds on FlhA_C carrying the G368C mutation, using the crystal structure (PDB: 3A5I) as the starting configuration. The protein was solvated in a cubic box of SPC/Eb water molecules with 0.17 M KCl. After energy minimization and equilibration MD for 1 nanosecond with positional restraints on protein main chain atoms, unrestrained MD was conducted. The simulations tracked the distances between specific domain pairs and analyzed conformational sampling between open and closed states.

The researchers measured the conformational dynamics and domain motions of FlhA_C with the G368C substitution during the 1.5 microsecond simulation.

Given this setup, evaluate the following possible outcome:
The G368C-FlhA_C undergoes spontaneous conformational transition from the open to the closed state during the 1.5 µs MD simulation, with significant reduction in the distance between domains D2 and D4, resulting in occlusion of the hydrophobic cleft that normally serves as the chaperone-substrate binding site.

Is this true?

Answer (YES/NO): NO